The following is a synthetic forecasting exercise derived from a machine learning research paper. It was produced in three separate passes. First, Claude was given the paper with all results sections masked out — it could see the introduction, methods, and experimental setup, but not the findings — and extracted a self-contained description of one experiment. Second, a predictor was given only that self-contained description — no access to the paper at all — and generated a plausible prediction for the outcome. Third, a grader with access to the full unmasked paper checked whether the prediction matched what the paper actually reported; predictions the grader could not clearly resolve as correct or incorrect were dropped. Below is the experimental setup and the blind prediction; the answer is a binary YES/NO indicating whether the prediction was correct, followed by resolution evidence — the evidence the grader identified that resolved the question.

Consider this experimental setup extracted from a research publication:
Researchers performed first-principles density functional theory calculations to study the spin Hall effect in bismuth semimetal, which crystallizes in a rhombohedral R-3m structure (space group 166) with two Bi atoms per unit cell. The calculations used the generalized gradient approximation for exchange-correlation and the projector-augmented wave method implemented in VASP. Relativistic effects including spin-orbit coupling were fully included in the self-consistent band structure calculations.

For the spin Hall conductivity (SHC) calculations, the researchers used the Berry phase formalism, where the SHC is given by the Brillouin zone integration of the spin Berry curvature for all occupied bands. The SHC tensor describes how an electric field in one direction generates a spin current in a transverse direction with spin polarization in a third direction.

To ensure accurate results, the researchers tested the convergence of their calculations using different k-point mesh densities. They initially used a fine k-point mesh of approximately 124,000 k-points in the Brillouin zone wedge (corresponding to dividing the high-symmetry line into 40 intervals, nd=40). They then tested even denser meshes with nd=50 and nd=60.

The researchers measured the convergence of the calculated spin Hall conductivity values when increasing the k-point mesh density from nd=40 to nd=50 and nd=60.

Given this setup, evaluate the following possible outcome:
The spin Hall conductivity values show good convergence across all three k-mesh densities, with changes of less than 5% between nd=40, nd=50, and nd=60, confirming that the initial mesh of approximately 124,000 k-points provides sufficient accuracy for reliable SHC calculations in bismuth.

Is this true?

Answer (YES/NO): YES